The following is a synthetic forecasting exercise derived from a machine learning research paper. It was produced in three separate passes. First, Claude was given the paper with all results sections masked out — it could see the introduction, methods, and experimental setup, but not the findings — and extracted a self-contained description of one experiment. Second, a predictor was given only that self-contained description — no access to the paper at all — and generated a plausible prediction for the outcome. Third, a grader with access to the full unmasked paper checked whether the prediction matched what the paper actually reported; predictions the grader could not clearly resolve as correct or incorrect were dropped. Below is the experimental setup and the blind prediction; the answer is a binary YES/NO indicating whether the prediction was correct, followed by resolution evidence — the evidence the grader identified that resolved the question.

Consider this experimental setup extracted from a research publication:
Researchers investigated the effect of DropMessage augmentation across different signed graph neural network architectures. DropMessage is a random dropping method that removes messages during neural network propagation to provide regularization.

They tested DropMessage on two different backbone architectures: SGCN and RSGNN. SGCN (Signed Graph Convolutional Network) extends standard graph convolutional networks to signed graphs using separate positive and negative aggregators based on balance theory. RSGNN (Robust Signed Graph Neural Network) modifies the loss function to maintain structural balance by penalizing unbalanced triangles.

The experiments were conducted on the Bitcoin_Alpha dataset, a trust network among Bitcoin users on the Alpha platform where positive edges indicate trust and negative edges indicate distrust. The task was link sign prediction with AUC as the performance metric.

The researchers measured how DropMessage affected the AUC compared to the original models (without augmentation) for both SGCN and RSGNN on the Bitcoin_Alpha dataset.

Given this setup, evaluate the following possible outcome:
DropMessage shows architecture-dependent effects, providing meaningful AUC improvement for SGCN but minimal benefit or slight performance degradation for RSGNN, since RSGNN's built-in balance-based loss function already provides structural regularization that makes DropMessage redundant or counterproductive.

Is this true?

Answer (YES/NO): NO